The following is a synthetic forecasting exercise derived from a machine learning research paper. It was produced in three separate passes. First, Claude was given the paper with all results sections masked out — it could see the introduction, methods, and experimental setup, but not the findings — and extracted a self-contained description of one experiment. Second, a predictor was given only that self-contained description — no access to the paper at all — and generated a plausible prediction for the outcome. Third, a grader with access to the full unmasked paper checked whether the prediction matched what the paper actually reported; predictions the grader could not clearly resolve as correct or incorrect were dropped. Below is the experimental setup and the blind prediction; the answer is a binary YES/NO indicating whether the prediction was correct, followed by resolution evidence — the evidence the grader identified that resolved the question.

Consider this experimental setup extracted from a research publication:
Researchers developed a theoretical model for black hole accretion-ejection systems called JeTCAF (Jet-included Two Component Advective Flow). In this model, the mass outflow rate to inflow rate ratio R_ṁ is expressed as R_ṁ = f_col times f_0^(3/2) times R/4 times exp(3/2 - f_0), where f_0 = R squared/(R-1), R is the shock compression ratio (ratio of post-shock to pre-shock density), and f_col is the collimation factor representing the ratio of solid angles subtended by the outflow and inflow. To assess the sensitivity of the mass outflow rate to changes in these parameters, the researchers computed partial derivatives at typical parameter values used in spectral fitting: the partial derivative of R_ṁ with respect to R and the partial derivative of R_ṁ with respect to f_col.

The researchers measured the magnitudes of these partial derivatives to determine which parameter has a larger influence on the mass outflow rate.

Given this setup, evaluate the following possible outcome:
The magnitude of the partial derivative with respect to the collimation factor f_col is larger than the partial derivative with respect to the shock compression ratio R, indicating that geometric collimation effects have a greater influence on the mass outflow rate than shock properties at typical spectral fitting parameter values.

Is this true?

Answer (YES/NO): YES